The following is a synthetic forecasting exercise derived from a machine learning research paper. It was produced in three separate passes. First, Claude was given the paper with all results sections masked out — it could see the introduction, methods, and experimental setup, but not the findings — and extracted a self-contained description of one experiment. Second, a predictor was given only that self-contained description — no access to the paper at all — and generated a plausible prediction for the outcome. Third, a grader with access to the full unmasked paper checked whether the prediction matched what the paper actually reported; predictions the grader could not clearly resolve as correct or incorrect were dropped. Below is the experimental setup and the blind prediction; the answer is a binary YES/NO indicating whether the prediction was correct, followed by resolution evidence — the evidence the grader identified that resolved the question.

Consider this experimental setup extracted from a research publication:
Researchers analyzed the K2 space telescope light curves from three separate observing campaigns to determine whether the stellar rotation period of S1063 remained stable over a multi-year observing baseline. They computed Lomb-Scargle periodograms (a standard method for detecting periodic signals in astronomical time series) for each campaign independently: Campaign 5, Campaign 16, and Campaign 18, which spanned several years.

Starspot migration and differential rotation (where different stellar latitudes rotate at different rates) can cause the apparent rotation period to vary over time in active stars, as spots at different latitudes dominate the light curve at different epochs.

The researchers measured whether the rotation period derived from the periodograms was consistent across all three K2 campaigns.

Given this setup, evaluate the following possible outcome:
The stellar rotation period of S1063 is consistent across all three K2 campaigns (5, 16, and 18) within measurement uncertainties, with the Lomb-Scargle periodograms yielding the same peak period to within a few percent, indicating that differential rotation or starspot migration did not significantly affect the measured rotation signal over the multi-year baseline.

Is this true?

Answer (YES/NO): YES